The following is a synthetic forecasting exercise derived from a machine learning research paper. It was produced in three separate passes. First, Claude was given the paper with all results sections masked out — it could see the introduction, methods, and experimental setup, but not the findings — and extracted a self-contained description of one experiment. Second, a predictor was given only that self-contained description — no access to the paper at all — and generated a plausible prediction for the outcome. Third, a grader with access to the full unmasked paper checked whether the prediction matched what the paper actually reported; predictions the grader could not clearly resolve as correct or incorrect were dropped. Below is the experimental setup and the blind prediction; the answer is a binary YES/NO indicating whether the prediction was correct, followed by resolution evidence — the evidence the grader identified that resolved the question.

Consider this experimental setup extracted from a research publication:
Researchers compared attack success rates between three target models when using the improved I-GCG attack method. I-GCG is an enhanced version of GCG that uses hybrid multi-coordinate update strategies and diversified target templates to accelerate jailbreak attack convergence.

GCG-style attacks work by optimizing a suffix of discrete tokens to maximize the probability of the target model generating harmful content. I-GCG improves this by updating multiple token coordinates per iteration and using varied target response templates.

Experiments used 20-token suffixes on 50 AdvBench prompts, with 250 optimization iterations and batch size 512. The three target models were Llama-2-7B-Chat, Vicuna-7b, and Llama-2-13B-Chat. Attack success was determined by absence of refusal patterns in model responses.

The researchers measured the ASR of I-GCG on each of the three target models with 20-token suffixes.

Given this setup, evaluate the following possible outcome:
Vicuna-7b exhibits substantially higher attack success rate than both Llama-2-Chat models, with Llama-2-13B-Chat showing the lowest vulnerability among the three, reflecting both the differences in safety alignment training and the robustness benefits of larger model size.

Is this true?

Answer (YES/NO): NO